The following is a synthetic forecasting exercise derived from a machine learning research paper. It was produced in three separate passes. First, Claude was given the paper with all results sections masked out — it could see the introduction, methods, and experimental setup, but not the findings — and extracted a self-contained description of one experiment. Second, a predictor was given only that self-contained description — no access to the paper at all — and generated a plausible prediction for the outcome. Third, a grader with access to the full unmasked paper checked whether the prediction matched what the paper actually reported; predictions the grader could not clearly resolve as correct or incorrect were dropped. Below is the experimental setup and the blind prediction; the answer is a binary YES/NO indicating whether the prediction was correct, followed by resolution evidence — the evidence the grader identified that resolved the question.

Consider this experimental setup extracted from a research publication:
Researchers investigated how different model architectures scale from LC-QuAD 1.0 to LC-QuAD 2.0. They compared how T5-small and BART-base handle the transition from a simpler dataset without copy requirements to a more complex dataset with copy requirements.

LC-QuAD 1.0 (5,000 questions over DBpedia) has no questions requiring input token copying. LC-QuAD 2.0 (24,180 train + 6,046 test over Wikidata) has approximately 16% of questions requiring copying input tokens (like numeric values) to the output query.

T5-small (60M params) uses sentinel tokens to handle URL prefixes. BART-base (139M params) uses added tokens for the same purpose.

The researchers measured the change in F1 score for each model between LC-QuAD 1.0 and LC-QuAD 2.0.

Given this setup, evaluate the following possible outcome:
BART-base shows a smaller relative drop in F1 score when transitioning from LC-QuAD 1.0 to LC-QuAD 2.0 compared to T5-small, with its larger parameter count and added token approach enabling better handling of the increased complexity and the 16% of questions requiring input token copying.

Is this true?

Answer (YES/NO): NO